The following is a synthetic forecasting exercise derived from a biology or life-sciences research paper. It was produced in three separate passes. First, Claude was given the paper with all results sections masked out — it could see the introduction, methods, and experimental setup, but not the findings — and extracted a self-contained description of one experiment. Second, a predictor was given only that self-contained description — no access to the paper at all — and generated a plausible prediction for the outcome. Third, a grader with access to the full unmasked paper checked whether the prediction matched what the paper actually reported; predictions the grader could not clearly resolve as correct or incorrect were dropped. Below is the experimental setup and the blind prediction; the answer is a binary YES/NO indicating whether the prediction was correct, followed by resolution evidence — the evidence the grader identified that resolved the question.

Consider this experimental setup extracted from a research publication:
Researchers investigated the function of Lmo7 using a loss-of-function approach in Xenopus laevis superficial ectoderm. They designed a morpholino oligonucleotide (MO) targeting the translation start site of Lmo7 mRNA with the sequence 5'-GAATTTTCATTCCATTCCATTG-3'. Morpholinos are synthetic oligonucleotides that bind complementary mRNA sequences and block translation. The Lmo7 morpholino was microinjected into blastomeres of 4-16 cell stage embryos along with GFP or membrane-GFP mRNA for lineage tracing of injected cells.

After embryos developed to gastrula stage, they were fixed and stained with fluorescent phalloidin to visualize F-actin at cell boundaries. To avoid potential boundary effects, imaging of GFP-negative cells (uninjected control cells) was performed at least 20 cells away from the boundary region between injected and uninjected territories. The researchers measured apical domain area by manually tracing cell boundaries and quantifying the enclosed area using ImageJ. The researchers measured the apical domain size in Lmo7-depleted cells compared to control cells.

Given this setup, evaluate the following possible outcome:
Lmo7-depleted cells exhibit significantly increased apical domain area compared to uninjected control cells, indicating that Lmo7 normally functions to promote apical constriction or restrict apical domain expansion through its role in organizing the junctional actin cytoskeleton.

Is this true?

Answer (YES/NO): YES